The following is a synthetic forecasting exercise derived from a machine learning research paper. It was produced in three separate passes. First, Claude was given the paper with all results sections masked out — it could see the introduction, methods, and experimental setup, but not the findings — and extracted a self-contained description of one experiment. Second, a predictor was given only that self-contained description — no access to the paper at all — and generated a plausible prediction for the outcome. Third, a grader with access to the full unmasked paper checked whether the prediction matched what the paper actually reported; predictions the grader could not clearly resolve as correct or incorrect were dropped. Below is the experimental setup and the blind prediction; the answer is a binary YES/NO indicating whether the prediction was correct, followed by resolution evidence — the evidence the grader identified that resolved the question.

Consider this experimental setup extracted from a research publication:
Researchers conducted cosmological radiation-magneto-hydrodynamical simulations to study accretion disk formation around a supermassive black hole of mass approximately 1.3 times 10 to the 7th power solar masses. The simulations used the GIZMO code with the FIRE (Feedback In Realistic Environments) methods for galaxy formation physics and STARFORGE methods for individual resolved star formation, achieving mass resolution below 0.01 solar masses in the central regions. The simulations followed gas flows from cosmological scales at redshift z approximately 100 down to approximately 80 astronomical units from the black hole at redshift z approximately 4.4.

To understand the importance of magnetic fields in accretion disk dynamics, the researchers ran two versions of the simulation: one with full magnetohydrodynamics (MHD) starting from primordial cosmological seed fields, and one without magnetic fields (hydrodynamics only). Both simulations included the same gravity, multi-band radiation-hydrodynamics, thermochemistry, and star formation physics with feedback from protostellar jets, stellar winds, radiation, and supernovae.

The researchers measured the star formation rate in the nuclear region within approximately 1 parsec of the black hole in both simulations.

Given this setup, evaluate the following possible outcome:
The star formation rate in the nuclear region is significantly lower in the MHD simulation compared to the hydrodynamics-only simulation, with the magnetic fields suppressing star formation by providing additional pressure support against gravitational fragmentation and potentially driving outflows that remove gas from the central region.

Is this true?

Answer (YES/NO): YES